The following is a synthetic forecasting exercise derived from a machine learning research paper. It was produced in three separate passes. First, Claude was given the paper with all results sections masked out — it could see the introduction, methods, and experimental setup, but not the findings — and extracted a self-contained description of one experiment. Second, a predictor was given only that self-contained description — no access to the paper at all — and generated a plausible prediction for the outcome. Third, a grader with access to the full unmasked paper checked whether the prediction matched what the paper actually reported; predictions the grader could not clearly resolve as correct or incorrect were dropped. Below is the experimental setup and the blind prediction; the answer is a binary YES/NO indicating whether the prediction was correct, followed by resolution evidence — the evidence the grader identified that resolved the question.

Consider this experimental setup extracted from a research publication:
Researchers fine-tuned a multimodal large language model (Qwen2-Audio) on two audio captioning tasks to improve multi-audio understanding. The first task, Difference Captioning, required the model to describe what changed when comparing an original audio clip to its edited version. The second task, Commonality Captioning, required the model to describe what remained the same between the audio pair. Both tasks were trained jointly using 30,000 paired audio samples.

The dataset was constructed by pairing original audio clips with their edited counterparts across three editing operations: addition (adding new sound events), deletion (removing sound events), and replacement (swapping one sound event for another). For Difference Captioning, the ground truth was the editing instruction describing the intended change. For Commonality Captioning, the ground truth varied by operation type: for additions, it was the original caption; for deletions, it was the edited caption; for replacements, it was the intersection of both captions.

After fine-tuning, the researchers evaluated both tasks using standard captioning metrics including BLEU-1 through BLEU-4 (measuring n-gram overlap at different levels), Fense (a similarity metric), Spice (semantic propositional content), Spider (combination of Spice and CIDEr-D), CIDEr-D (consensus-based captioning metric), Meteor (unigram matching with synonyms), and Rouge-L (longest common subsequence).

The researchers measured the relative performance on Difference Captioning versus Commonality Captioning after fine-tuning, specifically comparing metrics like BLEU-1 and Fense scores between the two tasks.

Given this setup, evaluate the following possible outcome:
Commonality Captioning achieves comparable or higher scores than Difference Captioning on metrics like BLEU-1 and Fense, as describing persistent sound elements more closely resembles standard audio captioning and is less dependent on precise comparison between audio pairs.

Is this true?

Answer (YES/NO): NO